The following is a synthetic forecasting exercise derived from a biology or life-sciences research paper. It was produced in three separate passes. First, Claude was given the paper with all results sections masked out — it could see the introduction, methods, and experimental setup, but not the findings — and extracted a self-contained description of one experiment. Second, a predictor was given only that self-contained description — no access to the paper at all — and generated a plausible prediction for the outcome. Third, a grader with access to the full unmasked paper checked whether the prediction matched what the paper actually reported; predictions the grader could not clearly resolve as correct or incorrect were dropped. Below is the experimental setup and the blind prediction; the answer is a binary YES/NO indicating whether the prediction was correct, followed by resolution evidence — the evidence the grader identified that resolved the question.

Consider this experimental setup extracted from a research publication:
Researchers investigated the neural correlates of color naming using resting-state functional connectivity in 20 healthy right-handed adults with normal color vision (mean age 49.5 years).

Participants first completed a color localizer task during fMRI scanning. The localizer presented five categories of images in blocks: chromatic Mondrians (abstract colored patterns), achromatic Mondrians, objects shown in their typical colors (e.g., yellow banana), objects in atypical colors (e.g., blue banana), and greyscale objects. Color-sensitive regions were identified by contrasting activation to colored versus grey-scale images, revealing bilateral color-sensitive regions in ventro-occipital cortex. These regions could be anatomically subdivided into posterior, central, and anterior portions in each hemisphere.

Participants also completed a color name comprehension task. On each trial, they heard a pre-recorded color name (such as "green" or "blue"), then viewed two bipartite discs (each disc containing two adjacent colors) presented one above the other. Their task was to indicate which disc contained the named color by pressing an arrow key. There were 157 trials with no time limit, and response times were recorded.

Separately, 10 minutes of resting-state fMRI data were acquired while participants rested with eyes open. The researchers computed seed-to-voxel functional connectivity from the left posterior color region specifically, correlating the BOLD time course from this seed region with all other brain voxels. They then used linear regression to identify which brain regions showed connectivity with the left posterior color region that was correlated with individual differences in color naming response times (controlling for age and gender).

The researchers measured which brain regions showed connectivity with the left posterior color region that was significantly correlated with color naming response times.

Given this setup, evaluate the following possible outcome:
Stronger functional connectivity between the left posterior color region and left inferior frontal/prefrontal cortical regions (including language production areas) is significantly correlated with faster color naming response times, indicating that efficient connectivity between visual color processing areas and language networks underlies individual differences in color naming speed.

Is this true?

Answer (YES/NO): NO